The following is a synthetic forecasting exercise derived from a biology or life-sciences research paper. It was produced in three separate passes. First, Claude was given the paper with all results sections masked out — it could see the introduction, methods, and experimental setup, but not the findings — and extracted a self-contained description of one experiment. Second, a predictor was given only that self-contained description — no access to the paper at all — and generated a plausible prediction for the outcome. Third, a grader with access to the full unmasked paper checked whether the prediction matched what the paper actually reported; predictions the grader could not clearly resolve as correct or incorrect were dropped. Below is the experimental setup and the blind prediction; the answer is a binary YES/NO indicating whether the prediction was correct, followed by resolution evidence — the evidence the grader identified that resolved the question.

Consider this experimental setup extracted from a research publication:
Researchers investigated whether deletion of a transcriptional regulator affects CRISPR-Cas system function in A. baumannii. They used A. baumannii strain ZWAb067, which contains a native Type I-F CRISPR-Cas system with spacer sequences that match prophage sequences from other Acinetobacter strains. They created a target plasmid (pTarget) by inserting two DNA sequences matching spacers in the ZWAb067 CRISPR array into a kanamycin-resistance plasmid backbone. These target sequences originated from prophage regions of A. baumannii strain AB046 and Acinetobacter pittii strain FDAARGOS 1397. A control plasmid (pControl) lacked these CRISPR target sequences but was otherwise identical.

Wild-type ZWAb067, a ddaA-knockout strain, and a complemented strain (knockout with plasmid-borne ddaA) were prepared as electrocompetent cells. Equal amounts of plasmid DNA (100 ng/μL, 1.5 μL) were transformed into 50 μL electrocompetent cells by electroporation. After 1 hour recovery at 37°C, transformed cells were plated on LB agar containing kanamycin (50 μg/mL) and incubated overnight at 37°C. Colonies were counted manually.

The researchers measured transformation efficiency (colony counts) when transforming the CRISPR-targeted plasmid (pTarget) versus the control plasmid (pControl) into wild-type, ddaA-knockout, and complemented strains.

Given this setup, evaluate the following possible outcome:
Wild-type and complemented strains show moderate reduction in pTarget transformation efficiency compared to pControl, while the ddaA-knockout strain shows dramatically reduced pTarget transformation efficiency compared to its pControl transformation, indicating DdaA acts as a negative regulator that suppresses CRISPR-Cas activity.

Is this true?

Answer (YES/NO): NO